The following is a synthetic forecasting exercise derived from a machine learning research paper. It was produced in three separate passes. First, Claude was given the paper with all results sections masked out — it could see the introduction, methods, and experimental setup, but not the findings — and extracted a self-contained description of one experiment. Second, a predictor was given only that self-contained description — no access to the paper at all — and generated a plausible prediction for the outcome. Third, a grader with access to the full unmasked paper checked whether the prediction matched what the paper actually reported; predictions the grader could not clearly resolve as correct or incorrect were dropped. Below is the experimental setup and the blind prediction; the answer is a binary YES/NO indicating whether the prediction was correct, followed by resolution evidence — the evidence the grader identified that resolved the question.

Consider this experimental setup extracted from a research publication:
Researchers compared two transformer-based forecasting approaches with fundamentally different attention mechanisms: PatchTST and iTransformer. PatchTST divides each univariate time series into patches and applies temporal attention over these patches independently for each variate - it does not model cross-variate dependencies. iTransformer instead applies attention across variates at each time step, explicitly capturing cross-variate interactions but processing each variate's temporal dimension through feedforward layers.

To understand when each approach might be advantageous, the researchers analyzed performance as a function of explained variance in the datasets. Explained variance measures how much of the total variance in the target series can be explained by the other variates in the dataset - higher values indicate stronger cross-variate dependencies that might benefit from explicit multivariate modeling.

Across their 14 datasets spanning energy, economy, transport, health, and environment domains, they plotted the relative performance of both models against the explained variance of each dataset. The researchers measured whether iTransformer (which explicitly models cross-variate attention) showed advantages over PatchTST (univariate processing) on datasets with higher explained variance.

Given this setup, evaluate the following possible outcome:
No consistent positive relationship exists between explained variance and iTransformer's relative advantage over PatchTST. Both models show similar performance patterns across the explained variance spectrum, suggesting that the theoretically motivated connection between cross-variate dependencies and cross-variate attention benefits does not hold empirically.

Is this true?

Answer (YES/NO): YES